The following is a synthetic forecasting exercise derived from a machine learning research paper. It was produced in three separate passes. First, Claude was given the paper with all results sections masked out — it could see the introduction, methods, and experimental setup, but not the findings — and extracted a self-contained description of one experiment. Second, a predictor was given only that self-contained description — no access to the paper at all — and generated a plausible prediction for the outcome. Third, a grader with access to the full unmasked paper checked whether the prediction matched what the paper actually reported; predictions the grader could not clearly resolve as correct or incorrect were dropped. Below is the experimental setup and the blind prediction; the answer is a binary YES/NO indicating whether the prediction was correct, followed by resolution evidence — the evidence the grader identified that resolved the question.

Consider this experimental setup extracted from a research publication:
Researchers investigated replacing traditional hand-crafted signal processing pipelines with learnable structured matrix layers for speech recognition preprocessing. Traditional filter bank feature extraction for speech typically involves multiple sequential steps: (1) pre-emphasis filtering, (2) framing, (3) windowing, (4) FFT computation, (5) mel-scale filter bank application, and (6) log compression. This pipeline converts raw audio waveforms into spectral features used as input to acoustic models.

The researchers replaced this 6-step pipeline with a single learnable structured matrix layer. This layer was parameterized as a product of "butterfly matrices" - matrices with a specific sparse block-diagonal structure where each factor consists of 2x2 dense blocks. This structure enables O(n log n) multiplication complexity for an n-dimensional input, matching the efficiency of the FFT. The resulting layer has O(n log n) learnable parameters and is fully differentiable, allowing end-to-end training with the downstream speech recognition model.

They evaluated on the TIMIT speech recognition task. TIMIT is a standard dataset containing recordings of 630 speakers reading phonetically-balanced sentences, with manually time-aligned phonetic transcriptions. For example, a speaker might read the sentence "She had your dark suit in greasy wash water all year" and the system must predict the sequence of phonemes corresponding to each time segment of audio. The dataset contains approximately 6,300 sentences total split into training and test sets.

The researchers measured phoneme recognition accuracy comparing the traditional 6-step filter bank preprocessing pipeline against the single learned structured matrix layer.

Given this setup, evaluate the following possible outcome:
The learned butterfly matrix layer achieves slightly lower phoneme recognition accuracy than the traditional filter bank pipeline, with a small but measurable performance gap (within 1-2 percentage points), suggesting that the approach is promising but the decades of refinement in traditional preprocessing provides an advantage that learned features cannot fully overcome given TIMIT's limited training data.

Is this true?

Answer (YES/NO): YES